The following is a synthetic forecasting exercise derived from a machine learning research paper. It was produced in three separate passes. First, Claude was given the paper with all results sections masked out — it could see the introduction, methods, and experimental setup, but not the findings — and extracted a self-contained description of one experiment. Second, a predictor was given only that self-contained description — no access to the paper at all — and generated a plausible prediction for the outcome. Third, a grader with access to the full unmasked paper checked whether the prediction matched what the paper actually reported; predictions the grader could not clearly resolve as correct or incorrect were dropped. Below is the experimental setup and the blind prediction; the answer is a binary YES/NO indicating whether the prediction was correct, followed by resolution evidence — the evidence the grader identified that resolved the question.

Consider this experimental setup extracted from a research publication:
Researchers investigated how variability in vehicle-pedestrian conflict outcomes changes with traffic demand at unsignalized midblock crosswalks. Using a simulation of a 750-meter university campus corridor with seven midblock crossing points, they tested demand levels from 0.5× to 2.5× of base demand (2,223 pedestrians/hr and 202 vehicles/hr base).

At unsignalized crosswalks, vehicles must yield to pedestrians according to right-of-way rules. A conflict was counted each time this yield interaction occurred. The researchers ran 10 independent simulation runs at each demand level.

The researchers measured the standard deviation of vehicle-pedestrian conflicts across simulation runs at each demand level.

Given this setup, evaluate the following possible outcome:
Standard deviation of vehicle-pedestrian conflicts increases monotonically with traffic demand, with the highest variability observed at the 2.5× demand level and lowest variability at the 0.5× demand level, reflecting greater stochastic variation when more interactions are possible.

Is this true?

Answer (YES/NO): YES